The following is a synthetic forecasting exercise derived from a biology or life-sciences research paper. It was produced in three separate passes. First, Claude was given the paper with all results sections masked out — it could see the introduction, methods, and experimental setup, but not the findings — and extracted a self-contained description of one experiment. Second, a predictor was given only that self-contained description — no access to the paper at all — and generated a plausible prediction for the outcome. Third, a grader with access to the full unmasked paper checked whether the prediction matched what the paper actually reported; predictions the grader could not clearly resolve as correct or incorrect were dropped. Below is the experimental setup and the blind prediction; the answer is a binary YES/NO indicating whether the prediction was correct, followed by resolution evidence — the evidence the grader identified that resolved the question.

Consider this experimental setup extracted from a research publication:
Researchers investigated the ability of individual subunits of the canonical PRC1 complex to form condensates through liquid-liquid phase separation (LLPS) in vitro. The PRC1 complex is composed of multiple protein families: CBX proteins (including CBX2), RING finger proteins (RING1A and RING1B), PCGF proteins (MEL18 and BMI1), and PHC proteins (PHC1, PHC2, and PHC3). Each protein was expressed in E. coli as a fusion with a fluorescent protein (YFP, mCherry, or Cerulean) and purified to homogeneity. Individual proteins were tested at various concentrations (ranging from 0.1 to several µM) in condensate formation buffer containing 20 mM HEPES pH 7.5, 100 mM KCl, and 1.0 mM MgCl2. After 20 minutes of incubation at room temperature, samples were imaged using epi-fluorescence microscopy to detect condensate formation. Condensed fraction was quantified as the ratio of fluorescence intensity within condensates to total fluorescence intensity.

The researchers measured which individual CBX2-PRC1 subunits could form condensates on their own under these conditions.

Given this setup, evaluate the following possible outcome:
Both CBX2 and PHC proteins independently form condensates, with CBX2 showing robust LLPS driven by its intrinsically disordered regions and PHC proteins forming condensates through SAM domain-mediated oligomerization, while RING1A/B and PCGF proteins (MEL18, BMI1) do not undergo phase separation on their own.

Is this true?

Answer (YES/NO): NO